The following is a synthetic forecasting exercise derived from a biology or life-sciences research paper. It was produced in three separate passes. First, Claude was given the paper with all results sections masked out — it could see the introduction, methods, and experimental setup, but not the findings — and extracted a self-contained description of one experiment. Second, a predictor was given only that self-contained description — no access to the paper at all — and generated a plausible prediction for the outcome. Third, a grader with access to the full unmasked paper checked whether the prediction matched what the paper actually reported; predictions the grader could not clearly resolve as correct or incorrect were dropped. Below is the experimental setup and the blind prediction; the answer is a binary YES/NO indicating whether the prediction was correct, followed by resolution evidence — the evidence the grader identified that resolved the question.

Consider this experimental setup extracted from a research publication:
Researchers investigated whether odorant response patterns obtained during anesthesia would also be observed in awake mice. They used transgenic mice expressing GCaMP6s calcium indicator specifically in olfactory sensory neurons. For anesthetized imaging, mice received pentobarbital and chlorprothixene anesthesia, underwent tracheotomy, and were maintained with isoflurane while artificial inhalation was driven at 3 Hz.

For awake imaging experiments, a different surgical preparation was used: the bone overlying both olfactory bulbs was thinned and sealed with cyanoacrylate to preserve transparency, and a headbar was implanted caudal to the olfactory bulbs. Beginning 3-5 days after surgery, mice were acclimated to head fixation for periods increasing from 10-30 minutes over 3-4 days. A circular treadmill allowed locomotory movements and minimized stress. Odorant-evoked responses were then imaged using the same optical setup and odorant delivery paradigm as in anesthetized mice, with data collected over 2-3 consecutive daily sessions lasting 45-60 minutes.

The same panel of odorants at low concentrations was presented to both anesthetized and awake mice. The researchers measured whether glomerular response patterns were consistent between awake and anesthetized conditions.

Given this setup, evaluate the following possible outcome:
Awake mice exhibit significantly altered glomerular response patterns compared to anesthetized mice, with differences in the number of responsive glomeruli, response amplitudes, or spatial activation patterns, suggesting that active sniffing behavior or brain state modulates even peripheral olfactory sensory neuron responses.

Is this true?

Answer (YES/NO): NO